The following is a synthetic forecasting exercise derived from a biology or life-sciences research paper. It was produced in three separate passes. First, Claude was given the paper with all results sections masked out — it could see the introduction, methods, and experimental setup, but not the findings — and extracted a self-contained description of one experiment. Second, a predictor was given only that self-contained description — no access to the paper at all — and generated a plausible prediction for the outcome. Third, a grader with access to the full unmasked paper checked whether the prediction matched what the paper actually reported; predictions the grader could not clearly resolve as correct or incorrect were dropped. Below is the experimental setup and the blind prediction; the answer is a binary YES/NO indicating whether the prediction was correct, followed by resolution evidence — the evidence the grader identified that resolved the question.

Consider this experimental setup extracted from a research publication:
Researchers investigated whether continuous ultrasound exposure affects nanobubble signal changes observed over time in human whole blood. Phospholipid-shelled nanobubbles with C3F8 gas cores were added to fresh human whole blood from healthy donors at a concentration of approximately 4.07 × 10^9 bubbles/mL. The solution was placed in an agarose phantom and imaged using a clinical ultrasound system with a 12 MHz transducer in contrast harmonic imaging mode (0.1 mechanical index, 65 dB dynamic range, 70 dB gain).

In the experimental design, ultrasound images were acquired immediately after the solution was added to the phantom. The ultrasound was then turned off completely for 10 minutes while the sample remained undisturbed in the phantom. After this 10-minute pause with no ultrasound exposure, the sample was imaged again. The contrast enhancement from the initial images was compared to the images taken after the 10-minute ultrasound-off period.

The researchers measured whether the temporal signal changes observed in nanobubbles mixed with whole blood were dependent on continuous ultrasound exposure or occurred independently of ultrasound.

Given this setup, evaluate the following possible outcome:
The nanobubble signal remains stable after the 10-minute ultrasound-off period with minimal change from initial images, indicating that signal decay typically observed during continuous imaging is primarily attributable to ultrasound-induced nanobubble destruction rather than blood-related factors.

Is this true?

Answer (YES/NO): NO